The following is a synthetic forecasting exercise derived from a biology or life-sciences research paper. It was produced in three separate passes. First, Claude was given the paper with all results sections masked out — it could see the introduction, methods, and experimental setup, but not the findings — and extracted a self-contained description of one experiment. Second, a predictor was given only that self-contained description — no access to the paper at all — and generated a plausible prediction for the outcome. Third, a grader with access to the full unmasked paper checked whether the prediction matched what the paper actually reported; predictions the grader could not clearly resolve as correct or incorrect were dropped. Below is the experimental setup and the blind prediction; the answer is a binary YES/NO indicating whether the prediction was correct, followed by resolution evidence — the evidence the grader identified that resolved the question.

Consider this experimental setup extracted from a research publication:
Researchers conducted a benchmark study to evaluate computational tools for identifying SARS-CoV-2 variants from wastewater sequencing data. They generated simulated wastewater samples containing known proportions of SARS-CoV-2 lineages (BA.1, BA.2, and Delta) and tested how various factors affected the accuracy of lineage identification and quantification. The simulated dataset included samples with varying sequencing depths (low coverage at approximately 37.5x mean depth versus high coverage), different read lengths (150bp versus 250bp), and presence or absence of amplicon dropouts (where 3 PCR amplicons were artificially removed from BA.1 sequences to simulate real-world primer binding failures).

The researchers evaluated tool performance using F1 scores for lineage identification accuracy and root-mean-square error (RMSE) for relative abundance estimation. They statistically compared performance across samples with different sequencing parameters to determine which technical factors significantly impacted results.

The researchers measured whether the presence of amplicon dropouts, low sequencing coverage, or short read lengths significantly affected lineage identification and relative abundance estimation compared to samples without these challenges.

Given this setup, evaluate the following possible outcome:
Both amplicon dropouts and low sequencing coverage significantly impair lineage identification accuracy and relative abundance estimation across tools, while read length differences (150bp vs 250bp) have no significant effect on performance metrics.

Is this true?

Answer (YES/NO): NO